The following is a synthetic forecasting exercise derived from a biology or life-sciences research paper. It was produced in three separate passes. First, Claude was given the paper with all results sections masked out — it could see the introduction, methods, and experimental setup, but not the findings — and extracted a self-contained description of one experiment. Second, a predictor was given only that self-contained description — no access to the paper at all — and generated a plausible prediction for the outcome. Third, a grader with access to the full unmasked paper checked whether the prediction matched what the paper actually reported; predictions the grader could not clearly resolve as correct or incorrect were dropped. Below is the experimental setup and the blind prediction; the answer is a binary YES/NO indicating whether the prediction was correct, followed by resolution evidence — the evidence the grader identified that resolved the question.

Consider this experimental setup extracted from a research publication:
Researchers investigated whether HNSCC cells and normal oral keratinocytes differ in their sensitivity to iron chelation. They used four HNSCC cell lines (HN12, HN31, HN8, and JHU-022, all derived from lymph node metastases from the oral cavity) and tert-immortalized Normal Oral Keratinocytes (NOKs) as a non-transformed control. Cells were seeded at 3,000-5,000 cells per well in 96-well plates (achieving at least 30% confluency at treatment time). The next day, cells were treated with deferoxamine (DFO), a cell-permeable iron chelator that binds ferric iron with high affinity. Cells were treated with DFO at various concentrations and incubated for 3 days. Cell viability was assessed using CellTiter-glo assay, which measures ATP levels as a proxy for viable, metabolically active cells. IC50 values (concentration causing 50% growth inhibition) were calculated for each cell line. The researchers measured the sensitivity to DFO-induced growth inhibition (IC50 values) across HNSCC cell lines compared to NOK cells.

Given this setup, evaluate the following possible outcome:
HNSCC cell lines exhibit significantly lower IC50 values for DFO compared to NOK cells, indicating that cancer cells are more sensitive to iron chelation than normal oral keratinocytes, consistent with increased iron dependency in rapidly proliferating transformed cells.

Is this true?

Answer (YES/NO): YES